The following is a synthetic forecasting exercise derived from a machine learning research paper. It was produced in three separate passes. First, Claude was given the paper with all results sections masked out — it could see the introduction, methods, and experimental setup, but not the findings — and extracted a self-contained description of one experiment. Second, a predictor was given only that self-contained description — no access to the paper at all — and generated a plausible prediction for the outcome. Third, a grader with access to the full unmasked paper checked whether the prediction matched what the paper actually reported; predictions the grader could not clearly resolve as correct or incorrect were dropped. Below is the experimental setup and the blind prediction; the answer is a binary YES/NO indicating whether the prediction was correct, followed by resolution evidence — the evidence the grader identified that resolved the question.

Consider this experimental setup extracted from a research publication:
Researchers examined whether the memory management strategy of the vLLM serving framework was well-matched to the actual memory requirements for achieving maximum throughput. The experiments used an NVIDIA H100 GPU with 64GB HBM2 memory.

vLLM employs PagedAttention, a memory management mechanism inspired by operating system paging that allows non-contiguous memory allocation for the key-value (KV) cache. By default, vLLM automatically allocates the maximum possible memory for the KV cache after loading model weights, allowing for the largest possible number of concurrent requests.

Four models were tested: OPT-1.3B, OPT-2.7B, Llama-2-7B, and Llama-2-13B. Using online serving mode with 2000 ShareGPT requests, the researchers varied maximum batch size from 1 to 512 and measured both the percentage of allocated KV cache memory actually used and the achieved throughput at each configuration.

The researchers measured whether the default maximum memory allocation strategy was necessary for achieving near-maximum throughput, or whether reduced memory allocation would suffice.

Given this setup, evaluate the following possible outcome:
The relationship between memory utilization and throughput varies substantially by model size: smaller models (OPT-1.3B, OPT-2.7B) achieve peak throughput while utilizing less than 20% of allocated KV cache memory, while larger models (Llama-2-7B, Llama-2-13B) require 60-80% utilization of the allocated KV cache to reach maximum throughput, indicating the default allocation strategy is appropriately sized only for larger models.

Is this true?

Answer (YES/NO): NO